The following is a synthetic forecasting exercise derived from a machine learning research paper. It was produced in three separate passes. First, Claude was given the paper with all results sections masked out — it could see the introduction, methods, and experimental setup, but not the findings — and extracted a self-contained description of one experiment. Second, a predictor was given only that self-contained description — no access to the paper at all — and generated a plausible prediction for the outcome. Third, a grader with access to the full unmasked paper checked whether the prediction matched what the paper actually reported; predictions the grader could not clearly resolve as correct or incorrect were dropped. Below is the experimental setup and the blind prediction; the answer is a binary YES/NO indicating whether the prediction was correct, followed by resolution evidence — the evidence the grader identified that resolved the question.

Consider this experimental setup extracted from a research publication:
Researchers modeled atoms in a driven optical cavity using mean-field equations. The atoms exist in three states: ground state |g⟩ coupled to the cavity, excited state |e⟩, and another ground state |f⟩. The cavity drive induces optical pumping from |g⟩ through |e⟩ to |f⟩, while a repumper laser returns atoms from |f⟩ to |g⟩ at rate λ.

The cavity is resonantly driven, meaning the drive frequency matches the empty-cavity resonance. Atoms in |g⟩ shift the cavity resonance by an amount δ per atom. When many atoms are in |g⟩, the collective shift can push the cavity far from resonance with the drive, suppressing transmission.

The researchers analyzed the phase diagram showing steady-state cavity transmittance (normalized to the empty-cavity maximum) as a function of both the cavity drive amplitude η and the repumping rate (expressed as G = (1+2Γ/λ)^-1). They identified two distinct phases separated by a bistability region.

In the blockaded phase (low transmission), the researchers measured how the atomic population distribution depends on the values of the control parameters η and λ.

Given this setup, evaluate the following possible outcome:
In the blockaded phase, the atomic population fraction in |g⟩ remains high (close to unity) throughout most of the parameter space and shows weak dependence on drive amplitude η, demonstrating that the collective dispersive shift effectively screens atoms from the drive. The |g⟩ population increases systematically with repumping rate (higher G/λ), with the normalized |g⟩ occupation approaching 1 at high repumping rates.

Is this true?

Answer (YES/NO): NO